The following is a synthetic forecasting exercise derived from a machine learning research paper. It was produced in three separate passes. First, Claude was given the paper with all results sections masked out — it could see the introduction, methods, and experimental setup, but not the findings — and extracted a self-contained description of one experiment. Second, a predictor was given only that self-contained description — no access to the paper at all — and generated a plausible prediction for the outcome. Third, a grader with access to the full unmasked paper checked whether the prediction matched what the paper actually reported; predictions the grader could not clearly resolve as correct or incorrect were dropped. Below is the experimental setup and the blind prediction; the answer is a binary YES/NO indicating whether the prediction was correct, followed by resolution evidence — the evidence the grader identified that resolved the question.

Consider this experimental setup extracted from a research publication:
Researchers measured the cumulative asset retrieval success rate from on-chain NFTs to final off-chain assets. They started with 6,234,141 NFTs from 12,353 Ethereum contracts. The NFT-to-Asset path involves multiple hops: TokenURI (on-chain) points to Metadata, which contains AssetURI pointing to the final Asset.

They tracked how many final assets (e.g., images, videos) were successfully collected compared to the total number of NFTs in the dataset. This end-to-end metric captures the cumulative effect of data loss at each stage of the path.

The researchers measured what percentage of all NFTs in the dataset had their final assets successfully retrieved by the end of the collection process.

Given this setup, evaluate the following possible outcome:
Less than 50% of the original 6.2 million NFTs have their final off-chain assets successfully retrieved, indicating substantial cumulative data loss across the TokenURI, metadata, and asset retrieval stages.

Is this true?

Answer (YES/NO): YES